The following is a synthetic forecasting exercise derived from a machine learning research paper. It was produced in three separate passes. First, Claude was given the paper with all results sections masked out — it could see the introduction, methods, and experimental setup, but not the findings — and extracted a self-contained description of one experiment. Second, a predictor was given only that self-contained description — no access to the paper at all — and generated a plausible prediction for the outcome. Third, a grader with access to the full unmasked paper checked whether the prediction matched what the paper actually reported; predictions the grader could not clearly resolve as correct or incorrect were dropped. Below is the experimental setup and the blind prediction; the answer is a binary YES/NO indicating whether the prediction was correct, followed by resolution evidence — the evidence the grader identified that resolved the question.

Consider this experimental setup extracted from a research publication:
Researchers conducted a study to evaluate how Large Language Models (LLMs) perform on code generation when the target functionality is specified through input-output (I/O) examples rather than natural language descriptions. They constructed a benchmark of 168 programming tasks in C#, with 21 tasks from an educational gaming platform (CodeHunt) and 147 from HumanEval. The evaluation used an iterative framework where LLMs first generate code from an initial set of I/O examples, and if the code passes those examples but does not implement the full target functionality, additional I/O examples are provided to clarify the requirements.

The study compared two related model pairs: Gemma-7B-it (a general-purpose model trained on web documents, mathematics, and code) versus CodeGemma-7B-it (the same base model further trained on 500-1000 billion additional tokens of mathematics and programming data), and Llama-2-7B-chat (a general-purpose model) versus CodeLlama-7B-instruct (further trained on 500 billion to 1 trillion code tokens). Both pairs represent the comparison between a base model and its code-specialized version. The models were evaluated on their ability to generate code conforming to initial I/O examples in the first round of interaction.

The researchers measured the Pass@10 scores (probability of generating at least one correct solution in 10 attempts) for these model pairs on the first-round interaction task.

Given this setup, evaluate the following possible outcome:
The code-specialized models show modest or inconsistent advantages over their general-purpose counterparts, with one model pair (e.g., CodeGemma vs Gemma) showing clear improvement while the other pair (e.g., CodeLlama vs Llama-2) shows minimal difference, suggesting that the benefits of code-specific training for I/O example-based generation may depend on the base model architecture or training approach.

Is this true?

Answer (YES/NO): NO